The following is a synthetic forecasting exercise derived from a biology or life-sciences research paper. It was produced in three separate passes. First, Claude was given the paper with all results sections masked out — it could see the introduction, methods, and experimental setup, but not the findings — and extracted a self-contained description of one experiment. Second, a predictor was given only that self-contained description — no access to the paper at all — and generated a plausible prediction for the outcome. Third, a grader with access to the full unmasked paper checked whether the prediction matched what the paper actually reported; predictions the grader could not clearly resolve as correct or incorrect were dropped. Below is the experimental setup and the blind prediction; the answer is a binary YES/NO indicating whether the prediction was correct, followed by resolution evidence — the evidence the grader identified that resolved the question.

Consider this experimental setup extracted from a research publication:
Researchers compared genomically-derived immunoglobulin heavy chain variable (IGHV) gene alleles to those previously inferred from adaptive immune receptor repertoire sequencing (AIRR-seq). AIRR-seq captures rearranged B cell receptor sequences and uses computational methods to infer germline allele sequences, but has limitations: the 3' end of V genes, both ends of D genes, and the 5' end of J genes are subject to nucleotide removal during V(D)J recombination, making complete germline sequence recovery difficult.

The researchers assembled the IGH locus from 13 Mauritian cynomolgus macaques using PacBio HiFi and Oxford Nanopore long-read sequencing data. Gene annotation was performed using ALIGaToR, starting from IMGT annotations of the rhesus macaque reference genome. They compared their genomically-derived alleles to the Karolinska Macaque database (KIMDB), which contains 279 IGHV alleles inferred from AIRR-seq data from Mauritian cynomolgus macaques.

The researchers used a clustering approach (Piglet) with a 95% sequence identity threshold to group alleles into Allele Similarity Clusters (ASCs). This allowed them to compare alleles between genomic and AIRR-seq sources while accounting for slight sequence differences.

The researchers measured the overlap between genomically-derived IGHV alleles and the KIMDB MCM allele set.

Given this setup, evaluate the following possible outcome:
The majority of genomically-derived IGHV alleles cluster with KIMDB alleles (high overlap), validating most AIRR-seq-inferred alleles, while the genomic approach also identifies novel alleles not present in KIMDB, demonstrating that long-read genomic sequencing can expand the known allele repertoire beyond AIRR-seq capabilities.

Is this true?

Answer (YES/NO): YES